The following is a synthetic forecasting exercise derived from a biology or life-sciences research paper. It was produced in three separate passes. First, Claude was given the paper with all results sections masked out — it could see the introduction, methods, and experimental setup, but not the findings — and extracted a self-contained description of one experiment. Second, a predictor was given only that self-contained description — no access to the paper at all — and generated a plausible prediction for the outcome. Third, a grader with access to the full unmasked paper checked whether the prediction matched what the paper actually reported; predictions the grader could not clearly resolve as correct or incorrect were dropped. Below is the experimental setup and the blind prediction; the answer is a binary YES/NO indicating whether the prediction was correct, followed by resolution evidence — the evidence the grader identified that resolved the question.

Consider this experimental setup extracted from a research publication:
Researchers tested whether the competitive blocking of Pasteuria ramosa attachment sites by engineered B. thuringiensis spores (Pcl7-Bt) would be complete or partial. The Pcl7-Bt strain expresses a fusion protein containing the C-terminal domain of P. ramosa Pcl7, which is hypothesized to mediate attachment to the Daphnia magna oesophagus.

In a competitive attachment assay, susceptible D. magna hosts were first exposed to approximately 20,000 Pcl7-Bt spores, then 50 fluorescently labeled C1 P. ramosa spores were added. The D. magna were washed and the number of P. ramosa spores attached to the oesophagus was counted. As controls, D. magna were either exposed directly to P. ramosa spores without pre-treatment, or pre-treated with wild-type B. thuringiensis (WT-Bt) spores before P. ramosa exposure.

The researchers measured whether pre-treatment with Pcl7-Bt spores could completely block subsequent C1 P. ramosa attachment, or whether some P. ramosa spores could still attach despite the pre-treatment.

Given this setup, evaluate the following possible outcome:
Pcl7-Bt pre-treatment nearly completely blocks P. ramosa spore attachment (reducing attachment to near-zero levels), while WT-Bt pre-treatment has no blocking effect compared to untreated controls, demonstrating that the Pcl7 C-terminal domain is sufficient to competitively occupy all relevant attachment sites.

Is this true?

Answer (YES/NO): NO